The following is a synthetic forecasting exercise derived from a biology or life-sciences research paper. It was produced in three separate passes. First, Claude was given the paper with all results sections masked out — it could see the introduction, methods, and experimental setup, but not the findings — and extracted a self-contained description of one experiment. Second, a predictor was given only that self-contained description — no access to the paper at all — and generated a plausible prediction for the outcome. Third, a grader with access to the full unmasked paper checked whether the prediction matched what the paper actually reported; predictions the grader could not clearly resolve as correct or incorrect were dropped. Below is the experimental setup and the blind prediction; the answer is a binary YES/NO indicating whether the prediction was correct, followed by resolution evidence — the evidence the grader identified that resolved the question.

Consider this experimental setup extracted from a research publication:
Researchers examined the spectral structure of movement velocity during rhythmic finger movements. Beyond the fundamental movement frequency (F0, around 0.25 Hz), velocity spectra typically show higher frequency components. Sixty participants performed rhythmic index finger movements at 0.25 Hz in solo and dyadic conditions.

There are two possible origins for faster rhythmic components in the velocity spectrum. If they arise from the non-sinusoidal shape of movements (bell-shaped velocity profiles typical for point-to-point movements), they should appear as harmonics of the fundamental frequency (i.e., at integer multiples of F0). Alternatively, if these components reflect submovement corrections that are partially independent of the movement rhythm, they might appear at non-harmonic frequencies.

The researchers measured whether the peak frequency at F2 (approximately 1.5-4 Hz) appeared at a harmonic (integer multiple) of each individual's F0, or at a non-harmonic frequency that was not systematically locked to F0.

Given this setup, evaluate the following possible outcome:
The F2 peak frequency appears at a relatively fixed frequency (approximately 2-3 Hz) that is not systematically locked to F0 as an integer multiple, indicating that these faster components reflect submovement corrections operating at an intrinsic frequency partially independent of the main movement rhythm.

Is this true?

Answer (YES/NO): YES